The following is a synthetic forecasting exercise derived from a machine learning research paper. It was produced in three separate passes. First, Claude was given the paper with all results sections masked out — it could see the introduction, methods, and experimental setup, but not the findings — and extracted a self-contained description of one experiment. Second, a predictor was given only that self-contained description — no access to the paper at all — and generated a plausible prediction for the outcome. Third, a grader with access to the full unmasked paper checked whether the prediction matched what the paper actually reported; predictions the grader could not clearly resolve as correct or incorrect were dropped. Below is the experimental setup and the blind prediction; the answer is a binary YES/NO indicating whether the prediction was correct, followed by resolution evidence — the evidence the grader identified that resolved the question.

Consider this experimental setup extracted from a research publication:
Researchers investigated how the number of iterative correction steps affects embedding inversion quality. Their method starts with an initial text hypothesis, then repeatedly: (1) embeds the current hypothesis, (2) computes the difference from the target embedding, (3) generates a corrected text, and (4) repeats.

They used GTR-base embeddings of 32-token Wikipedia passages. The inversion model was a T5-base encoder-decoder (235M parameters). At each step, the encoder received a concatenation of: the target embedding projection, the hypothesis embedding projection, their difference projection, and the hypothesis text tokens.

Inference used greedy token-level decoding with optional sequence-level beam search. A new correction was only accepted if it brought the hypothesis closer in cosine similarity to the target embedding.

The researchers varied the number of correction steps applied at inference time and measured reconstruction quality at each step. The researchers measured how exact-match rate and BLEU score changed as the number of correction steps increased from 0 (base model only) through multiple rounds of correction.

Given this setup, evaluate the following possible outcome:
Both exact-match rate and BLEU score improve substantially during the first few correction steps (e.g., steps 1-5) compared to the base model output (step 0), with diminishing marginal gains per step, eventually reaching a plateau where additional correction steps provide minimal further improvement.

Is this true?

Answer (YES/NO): YES